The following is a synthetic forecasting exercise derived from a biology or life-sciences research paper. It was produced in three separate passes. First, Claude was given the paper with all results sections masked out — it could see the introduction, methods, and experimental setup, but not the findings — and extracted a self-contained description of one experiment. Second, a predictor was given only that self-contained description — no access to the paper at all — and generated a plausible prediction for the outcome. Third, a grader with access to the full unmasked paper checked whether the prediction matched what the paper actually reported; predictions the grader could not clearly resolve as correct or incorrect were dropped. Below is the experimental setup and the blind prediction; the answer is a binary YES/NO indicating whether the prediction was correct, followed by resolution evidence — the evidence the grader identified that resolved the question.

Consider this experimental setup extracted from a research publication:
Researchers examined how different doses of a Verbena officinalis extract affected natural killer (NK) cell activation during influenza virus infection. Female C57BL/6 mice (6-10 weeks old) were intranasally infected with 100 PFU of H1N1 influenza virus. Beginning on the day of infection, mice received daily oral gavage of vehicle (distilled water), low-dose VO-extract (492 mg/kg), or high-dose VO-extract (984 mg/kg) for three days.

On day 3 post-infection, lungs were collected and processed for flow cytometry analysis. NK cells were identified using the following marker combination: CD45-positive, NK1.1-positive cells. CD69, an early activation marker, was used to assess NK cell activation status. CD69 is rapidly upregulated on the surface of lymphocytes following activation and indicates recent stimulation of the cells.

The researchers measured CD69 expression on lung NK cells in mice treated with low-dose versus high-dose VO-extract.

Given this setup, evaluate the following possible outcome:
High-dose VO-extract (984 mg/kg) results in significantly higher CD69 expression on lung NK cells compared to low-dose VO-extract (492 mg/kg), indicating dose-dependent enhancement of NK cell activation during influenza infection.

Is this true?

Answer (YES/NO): NO